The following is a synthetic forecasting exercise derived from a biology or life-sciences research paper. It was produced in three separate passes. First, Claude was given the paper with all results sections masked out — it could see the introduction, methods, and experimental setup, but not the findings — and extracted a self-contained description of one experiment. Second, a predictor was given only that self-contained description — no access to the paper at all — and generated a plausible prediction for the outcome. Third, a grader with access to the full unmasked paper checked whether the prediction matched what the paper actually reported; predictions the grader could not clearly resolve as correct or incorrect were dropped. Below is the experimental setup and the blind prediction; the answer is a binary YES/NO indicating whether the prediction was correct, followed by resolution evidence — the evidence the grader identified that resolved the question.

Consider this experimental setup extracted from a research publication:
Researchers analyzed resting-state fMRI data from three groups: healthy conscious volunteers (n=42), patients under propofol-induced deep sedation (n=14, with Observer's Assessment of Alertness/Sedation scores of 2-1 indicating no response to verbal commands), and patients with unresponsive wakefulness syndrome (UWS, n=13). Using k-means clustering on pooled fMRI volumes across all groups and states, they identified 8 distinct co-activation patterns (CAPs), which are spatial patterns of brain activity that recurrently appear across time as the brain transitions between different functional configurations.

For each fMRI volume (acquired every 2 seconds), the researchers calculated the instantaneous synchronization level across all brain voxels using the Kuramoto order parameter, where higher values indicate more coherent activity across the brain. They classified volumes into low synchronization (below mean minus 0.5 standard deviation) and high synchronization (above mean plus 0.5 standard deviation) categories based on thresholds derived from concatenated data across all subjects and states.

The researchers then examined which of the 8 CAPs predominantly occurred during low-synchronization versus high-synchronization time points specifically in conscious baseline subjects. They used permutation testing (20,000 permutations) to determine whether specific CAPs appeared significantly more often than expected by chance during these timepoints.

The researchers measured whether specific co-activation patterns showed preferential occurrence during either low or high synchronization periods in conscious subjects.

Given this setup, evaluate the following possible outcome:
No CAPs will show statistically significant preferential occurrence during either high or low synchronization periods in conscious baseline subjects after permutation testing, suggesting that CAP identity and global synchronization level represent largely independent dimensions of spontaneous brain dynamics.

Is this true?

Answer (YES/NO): NO